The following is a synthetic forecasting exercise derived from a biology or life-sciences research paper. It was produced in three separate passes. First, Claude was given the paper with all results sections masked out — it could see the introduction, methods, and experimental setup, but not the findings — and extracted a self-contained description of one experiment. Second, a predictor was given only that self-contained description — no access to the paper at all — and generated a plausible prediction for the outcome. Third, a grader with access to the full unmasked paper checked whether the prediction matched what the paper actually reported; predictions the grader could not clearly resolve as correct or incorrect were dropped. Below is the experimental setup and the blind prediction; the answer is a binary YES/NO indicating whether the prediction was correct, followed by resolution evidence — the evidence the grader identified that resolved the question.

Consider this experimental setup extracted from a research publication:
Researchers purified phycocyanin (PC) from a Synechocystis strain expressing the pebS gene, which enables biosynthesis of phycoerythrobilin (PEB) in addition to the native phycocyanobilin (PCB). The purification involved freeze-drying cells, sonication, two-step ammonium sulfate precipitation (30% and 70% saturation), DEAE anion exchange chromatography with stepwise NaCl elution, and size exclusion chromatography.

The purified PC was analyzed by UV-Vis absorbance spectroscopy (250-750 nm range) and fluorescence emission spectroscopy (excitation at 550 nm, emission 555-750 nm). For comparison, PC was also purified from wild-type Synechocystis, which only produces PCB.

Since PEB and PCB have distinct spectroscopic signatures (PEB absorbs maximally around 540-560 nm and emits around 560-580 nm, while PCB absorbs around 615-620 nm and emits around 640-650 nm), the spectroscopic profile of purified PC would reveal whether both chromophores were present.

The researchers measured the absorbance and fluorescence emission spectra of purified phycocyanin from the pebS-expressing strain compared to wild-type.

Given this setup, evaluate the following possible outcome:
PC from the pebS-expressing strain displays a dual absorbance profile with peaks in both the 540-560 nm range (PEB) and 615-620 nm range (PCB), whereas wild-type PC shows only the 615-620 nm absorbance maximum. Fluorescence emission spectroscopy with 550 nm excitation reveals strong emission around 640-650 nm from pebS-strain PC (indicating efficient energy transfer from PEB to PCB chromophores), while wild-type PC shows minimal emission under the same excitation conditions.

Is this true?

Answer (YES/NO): NO